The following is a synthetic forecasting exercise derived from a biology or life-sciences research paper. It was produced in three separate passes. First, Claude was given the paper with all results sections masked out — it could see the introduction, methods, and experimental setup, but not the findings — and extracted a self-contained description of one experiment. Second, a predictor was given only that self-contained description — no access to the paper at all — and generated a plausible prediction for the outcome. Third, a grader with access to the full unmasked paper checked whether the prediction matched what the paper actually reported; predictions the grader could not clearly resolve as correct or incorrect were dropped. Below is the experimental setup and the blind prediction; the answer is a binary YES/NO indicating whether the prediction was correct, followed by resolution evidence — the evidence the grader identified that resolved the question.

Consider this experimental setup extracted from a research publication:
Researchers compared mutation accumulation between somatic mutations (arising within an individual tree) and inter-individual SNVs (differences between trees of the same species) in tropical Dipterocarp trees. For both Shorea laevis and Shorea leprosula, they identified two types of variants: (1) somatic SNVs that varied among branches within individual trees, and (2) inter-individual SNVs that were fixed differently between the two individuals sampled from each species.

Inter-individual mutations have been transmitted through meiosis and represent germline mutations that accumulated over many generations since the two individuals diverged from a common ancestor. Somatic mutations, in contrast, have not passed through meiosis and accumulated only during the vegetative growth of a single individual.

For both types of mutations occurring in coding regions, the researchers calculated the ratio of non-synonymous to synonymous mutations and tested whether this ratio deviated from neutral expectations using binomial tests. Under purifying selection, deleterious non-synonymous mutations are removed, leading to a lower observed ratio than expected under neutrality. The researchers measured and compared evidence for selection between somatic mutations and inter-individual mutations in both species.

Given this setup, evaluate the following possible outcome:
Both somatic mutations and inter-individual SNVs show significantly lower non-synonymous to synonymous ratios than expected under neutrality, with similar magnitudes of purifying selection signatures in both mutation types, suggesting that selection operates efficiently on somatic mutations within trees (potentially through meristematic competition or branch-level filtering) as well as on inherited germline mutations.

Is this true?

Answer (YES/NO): NO